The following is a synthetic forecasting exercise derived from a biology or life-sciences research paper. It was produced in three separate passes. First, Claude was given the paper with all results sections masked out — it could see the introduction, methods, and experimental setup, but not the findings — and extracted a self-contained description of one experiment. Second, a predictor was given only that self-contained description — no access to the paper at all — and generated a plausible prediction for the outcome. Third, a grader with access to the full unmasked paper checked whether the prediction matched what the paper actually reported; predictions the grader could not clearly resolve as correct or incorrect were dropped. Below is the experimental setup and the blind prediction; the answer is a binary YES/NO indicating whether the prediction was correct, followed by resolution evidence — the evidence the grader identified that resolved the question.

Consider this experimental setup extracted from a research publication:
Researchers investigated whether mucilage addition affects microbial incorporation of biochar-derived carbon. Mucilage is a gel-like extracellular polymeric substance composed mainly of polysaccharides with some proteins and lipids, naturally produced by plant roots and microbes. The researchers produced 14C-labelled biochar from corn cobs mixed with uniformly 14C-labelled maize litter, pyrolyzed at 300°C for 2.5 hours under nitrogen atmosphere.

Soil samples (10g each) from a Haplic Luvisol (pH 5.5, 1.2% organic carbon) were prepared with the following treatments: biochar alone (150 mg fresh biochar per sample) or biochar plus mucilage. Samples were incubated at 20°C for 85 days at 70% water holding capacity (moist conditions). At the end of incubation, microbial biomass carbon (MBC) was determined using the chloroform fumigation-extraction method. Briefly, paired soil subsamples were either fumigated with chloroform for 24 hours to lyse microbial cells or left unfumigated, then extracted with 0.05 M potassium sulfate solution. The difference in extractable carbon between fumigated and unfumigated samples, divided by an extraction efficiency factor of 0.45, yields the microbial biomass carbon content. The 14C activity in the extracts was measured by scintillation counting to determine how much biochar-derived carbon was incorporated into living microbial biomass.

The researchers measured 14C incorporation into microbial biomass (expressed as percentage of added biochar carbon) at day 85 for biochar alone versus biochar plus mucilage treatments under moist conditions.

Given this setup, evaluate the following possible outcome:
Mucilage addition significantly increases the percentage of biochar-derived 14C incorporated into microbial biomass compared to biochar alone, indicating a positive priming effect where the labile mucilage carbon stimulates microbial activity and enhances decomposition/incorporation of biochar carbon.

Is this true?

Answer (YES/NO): YES